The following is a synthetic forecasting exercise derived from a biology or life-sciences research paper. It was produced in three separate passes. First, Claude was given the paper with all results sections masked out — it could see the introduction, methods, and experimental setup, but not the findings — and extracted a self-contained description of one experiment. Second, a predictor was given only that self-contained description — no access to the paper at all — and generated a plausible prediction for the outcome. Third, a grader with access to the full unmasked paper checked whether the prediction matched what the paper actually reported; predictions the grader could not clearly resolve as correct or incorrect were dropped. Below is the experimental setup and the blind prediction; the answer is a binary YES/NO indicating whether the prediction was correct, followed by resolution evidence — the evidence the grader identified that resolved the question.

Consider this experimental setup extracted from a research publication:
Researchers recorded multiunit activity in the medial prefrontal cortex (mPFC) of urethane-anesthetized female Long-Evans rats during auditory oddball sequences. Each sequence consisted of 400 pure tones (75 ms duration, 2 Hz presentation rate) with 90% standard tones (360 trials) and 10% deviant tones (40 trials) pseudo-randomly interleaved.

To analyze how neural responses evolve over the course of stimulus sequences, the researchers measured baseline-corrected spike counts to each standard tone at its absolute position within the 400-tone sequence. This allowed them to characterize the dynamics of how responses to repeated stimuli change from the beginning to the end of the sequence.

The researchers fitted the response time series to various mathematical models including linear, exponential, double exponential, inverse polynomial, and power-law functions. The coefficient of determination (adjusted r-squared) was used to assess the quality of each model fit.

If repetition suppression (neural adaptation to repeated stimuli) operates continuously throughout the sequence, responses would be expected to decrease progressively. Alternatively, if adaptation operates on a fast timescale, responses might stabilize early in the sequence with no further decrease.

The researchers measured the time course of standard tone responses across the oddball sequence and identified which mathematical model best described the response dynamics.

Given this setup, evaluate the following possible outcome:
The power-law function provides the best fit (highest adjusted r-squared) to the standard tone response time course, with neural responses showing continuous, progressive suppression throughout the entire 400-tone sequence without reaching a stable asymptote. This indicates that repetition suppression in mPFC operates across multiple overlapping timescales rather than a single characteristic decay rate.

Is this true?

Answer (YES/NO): NO